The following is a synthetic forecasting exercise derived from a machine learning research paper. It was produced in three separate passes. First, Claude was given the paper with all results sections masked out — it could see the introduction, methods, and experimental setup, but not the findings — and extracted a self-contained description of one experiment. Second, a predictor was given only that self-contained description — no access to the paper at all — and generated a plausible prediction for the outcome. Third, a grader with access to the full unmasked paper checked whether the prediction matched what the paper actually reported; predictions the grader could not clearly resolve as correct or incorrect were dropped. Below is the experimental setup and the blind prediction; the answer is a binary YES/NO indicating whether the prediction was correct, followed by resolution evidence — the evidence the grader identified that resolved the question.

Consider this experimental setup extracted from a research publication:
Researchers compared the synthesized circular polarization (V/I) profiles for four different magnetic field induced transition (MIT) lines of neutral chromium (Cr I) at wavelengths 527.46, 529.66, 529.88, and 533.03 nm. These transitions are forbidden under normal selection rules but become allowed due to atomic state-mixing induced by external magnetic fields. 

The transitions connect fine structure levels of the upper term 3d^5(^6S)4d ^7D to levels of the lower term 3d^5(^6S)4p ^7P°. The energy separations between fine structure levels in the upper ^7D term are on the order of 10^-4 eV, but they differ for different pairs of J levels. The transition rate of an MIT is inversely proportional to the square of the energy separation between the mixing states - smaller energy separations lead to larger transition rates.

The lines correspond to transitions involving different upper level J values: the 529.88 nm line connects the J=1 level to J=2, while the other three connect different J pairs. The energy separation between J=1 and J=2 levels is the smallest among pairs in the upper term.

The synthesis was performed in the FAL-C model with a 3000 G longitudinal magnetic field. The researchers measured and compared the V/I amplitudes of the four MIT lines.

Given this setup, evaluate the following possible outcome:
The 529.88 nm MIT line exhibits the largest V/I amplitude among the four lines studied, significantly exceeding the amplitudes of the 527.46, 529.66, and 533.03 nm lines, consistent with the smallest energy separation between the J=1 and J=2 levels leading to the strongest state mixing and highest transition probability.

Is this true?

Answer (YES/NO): YES